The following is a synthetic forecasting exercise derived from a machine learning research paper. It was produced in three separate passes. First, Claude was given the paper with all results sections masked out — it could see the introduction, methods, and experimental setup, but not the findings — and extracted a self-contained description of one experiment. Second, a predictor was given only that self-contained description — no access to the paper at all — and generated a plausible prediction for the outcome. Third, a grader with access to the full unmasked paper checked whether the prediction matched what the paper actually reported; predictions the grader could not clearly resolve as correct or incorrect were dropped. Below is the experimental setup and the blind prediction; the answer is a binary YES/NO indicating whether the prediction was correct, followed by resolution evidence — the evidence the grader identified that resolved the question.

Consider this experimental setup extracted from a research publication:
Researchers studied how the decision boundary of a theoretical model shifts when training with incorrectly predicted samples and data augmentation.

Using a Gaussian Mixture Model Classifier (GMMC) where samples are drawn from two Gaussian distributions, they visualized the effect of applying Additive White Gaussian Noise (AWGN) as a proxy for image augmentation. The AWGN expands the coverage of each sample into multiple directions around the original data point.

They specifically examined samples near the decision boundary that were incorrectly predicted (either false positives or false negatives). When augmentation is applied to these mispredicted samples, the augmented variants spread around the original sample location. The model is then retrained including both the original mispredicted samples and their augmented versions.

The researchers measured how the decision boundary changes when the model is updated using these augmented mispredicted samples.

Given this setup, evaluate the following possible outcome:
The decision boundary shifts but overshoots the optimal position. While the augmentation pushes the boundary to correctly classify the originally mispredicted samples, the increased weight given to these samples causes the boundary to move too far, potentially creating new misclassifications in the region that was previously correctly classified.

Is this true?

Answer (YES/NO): NO